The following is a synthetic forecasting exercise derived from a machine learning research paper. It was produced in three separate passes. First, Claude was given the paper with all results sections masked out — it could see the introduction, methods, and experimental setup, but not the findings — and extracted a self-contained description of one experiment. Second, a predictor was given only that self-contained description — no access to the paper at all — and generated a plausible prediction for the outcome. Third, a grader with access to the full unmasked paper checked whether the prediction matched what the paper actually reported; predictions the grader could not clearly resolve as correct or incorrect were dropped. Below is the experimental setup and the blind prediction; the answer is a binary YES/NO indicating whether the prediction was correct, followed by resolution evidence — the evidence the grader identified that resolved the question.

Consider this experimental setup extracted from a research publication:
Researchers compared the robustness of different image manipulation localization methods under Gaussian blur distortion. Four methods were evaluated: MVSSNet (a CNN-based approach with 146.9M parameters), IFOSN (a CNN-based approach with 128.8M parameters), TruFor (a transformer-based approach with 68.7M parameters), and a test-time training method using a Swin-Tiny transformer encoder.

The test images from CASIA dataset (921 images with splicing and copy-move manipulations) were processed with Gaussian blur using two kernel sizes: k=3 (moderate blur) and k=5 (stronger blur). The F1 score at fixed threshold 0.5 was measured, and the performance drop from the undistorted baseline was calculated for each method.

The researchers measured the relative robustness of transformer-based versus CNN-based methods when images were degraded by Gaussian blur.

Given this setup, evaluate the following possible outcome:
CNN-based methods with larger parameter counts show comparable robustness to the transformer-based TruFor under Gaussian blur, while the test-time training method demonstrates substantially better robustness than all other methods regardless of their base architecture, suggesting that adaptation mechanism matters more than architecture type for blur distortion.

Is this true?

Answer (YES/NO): NO